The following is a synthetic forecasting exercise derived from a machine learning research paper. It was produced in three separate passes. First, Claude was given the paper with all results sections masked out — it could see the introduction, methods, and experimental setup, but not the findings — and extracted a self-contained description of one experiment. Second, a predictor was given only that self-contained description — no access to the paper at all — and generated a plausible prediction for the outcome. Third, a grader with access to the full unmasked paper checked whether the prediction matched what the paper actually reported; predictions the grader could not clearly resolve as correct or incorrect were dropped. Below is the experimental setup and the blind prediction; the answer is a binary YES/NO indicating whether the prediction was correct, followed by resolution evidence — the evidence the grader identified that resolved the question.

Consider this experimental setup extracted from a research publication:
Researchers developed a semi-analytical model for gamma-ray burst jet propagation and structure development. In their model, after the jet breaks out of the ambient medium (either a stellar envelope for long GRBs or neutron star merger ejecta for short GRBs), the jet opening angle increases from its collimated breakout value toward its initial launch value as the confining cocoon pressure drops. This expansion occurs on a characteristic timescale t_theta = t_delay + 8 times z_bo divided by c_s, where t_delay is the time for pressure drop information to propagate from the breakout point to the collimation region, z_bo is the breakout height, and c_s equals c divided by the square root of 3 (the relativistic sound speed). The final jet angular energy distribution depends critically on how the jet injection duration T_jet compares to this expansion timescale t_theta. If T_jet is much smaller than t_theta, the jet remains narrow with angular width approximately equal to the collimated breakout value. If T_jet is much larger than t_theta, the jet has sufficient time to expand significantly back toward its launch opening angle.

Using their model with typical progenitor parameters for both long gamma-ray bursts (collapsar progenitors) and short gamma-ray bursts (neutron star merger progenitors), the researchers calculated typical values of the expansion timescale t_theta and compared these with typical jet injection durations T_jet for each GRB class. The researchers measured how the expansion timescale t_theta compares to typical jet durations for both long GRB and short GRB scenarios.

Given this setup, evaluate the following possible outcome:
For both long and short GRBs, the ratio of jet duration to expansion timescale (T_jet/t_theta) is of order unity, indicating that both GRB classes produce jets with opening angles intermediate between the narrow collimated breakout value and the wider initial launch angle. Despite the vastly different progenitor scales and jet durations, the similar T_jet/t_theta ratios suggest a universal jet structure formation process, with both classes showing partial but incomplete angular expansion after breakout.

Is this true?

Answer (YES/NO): NO